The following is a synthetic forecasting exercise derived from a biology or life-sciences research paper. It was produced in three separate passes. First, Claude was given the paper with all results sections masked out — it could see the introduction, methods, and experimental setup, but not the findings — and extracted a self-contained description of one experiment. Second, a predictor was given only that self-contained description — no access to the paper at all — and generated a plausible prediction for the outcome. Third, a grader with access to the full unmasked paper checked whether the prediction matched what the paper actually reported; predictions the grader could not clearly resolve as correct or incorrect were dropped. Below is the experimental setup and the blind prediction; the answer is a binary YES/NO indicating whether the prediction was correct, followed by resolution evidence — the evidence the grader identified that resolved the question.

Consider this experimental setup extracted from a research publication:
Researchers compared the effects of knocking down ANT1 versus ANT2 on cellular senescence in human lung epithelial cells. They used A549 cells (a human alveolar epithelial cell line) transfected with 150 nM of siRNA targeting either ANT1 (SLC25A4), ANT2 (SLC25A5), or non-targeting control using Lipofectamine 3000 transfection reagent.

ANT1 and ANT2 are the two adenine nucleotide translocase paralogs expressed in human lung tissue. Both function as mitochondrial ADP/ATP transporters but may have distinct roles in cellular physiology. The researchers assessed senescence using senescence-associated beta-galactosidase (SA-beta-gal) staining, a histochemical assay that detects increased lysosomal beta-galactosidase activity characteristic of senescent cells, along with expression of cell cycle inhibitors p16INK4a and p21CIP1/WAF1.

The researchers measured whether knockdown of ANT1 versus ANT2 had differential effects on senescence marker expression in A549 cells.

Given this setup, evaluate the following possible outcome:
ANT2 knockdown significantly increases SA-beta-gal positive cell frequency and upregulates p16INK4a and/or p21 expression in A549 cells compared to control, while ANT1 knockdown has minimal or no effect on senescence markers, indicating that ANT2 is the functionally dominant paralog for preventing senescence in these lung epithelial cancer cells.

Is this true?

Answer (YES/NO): NO